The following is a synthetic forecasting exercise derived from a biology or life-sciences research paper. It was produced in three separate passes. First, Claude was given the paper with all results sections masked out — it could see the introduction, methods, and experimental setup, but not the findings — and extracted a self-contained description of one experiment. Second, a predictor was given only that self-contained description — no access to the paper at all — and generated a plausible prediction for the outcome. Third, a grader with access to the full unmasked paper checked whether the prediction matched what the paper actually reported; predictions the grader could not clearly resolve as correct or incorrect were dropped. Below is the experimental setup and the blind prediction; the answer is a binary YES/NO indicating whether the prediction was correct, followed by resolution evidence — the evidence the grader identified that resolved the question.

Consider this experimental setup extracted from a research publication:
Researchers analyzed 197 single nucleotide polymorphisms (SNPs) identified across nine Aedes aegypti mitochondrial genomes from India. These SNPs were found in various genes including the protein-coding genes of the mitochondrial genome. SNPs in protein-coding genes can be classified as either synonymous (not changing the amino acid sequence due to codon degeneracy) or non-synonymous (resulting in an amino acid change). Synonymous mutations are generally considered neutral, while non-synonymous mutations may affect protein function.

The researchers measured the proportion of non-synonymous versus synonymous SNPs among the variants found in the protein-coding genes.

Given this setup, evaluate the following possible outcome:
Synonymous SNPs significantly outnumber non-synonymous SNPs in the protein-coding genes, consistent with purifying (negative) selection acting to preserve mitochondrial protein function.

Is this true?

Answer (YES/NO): YES